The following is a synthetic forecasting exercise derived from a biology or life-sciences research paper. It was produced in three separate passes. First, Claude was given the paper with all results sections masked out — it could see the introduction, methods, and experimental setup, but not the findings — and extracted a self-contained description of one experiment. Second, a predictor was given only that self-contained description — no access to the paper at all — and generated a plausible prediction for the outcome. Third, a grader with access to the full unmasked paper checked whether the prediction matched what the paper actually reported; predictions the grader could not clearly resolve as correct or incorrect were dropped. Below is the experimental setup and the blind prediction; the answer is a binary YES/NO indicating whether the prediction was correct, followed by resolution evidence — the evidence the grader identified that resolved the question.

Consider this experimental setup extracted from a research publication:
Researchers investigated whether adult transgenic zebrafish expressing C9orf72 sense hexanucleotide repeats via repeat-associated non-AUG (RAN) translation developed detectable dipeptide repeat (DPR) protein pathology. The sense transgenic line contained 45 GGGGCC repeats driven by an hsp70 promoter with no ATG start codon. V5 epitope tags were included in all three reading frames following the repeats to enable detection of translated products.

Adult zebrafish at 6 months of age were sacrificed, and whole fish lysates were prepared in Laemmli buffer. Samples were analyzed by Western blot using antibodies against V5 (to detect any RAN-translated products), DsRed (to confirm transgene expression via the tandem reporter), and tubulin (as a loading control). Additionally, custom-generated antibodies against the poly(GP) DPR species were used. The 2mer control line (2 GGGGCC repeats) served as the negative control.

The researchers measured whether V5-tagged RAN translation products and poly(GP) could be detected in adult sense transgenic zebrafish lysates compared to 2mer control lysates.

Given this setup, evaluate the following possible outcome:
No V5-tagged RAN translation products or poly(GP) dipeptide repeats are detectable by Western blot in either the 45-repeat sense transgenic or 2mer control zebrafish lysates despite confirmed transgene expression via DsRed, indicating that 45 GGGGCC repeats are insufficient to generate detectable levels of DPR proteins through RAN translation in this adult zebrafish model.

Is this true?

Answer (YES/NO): NO